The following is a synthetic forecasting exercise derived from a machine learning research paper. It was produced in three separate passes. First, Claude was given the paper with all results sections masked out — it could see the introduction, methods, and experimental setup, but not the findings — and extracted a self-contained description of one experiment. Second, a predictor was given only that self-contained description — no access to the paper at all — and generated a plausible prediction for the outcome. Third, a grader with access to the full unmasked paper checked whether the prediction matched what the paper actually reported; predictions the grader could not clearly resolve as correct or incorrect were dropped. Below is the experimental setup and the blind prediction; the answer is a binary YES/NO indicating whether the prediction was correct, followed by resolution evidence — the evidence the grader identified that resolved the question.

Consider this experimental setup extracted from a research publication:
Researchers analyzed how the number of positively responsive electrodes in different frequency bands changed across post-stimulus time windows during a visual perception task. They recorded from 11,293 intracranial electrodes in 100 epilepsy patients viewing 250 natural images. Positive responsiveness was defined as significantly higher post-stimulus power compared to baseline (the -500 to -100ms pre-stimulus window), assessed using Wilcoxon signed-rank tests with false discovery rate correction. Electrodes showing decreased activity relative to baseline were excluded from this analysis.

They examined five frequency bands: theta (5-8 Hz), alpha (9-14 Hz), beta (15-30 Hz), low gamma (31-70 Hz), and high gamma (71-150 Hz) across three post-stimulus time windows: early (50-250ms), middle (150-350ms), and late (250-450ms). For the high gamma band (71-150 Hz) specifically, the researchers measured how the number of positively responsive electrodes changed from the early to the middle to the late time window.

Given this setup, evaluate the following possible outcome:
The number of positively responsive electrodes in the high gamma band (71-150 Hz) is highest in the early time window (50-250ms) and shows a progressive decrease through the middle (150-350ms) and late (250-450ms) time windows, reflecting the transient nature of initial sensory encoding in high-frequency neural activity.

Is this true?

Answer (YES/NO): NO